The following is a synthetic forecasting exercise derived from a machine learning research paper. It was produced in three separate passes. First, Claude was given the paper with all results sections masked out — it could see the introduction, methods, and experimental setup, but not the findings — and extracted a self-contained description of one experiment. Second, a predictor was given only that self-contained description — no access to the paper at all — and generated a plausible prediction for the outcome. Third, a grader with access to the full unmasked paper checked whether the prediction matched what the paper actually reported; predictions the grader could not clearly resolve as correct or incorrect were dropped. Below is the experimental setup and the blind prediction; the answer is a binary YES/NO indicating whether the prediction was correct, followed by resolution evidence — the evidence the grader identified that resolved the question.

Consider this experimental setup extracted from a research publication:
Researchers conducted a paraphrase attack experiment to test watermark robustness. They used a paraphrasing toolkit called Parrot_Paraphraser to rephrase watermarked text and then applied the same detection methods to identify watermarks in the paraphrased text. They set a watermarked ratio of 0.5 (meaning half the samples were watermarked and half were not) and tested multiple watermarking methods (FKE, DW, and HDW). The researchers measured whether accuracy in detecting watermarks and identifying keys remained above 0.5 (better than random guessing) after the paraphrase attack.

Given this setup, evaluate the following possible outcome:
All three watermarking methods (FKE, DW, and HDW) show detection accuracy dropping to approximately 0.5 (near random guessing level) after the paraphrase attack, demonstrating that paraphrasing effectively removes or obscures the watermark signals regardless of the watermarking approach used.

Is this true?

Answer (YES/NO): NO